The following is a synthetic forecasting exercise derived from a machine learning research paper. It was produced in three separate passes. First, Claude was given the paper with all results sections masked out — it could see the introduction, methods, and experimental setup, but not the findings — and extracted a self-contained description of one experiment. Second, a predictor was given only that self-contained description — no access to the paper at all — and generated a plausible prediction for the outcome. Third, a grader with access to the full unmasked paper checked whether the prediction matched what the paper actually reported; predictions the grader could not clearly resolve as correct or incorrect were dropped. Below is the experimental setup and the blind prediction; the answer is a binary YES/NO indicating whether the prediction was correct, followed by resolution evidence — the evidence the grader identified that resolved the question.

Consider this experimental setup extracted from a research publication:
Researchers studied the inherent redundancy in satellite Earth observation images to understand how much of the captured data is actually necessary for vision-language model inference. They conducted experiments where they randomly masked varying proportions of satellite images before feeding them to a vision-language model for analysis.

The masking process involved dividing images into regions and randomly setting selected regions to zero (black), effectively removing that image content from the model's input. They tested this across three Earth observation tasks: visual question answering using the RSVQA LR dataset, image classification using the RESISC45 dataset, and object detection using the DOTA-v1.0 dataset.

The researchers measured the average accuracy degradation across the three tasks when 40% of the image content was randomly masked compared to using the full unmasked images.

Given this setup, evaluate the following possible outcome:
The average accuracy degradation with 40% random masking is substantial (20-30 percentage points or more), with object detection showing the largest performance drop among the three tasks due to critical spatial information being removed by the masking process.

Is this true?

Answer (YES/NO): NO